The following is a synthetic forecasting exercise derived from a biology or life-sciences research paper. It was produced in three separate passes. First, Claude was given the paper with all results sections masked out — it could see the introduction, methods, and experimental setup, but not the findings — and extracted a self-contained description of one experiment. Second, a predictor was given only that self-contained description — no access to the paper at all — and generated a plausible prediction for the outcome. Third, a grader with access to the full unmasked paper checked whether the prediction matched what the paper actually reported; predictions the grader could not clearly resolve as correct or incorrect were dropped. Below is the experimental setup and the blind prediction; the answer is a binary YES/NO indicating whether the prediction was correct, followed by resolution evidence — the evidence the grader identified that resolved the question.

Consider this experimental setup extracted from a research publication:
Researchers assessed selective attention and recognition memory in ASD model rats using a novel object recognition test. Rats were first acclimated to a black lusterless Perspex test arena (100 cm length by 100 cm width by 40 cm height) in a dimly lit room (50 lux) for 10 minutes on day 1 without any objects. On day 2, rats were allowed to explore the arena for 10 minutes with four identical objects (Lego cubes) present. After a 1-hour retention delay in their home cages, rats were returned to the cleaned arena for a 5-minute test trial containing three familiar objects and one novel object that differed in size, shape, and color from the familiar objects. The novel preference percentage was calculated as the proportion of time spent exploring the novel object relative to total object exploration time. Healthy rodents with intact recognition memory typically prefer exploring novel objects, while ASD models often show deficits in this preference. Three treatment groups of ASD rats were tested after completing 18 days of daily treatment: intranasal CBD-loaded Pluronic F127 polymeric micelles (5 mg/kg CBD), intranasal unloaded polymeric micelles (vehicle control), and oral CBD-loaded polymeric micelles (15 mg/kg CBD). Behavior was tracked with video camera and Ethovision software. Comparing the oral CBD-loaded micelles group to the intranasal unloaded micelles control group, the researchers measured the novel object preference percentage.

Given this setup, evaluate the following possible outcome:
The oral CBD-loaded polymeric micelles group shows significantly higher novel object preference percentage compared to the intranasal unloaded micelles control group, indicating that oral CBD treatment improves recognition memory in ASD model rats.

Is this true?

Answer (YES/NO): NO